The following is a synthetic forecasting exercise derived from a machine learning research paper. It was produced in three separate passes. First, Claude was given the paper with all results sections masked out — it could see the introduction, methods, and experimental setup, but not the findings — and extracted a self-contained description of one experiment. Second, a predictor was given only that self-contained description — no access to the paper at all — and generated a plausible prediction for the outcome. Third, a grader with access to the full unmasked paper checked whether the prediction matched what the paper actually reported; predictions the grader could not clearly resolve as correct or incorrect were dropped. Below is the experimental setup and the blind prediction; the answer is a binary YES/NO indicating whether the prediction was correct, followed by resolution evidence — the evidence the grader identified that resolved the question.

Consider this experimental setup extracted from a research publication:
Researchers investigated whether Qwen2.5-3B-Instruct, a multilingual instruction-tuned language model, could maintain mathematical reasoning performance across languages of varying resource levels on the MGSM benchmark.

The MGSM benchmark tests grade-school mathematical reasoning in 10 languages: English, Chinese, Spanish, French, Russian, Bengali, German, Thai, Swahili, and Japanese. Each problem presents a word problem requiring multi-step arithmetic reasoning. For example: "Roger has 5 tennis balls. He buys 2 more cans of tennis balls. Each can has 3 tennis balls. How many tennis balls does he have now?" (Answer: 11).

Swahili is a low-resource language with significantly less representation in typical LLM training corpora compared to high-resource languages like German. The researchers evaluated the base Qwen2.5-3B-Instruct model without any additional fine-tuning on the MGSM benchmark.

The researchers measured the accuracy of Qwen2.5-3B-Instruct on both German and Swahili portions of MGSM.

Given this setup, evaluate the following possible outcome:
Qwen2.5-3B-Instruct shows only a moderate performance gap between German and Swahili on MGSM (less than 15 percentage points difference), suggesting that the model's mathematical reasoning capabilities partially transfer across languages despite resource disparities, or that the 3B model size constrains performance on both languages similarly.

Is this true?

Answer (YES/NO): NO